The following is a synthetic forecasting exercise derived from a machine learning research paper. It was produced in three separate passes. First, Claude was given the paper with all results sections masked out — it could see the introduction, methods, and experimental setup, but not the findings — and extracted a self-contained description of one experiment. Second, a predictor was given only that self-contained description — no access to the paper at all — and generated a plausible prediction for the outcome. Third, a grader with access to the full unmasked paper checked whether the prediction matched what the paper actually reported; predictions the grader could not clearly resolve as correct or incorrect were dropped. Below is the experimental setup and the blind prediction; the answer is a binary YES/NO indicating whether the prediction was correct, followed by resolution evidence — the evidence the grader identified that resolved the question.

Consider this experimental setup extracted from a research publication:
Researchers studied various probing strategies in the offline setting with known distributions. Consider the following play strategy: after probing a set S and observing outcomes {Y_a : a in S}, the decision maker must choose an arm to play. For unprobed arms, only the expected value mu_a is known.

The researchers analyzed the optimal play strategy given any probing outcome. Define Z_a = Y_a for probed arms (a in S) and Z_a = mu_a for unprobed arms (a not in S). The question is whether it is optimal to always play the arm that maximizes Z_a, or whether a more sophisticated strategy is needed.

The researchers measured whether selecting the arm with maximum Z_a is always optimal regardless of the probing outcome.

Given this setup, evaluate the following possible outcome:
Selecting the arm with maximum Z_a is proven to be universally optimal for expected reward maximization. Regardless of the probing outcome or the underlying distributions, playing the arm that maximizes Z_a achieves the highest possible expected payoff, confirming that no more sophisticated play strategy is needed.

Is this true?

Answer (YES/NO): YES